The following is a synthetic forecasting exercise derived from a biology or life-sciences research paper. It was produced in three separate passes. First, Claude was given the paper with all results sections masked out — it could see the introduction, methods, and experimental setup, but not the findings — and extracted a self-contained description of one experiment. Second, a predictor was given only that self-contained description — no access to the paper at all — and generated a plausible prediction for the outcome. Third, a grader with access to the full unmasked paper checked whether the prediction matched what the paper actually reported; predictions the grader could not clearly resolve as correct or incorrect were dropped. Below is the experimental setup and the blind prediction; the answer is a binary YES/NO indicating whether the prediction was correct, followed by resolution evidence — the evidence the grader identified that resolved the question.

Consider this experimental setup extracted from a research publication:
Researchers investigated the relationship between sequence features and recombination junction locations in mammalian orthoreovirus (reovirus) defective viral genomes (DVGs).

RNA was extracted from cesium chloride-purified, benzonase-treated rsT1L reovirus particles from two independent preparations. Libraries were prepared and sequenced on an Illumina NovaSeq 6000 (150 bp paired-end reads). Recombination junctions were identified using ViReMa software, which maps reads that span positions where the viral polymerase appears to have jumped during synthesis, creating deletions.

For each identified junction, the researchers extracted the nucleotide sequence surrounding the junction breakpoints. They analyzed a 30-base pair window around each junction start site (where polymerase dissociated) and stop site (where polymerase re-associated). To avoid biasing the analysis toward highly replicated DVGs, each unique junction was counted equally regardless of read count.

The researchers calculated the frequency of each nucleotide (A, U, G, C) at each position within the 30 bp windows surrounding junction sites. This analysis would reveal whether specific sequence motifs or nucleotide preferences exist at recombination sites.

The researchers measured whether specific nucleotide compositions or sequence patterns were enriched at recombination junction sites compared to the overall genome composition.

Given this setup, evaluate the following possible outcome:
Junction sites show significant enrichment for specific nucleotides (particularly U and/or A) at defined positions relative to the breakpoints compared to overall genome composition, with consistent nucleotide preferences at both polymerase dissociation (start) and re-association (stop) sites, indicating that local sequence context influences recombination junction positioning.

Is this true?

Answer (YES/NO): NO